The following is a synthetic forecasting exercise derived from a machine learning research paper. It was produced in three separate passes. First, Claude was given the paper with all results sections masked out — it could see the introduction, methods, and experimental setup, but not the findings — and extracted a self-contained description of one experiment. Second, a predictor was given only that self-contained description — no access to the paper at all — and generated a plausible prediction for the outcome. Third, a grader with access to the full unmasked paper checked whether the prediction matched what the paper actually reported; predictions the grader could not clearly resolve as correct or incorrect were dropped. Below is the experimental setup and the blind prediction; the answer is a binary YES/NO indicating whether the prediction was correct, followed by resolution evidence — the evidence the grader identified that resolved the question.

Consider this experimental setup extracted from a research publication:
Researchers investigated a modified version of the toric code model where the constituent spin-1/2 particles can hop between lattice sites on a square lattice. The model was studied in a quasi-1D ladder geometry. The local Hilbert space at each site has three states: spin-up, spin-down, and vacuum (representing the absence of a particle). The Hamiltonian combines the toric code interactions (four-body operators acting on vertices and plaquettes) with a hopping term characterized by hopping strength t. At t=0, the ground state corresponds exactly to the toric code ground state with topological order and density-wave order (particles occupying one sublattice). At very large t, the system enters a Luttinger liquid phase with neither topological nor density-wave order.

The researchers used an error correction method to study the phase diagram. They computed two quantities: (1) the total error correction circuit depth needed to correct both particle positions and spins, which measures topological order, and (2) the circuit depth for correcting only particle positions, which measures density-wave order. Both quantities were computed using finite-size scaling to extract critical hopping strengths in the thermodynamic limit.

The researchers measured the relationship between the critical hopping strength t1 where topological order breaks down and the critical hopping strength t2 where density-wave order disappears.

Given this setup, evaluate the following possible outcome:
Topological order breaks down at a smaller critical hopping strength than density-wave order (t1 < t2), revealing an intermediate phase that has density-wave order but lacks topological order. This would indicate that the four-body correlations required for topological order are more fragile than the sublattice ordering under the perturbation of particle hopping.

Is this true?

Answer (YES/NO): NO